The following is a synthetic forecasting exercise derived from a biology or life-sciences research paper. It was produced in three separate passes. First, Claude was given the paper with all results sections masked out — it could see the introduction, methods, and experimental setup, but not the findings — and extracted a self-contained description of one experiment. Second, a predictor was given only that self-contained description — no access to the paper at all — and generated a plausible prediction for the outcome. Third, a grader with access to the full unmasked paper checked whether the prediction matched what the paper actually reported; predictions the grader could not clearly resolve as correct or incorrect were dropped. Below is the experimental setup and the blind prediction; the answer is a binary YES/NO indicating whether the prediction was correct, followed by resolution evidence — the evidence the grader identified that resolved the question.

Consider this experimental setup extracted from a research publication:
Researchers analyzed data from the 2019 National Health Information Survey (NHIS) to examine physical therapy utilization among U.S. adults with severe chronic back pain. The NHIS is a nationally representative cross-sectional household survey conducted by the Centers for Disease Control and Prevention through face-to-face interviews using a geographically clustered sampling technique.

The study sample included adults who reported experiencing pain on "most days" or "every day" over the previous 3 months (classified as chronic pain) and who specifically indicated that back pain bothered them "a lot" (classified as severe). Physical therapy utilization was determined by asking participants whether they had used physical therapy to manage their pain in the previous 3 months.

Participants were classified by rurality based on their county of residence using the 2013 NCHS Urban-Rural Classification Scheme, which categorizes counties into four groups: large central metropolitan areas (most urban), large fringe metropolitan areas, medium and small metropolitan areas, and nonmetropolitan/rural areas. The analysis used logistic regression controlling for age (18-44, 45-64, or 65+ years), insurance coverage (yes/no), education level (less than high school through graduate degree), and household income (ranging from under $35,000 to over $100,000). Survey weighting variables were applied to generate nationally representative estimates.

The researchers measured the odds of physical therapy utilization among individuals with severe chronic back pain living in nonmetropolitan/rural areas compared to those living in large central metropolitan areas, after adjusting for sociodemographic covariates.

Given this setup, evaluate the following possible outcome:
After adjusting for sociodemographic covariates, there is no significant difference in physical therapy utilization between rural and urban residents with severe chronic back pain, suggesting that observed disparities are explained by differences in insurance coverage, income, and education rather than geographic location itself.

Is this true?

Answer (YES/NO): NO